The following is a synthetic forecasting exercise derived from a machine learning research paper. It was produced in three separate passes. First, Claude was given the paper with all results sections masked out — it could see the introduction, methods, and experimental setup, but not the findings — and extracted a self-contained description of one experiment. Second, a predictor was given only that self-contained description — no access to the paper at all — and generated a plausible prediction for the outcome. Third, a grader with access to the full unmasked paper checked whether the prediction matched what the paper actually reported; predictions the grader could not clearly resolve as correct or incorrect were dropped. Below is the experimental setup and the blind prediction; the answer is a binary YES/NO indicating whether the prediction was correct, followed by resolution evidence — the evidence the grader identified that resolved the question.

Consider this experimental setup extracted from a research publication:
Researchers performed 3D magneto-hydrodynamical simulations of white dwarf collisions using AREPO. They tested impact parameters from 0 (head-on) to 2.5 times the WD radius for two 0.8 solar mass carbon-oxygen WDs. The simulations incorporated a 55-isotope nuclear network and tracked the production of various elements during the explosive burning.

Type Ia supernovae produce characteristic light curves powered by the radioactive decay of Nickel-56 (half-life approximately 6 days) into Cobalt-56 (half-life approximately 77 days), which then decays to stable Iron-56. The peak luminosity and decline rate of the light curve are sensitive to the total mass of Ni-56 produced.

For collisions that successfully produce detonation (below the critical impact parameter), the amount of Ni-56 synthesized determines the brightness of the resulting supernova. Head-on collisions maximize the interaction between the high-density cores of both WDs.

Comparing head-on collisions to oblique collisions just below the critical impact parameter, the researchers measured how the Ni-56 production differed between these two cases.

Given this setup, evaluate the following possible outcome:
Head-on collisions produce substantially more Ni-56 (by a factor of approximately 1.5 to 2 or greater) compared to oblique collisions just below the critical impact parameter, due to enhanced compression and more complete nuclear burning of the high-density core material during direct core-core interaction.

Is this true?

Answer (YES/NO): NO